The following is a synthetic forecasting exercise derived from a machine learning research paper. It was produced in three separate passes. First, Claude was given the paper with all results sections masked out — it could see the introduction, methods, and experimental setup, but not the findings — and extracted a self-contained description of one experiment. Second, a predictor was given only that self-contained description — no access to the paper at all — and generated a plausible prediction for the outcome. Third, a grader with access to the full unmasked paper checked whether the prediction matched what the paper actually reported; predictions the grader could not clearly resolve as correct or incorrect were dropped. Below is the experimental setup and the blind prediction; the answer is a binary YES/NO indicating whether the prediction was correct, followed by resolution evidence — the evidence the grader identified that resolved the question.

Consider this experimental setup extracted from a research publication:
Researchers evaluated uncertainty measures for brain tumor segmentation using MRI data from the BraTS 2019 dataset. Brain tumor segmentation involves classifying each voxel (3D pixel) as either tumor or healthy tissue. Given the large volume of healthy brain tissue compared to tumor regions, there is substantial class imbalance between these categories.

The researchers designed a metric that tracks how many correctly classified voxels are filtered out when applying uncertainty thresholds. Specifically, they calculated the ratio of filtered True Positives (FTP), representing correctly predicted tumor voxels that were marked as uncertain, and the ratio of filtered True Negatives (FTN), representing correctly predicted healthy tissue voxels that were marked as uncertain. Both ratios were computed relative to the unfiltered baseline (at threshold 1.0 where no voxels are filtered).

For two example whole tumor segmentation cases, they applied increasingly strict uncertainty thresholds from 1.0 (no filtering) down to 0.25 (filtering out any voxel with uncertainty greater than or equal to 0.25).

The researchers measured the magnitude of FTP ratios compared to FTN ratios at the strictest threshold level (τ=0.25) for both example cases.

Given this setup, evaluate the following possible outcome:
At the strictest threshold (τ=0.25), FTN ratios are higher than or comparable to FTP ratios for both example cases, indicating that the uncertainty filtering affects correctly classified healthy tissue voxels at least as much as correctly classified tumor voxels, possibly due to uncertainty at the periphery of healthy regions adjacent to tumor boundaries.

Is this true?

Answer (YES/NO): NO